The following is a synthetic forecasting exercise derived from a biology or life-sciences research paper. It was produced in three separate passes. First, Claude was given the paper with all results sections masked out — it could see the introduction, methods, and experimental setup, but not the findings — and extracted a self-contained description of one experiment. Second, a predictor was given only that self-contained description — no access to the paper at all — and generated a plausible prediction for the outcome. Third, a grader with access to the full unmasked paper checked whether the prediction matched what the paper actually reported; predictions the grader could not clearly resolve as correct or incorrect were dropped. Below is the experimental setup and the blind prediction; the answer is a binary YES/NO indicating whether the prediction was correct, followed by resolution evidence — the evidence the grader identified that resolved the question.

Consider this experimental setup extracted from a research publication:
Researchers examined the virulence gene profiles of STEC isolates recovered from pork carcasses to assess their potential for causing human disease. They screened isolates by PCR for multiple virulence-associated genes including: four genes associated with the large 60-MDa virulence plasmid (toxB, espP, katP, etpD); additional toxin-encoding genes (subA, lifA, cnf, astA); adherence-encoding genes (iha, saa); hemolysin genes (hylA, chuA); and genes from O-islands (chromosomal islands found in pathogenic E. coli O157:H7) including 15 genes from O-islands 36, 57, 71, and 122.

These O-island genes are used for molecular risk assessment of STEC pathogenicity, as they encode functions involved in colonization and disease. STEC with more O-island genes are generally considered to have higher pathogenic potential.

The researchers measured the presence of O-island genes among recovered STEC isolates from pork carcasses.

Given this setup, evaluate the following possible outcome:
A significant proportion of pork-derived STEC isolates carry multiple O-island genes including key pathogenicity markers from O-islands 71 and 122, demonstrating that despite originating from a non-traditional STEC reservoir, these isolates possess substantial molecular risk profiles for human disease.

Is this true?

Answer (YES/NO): NO